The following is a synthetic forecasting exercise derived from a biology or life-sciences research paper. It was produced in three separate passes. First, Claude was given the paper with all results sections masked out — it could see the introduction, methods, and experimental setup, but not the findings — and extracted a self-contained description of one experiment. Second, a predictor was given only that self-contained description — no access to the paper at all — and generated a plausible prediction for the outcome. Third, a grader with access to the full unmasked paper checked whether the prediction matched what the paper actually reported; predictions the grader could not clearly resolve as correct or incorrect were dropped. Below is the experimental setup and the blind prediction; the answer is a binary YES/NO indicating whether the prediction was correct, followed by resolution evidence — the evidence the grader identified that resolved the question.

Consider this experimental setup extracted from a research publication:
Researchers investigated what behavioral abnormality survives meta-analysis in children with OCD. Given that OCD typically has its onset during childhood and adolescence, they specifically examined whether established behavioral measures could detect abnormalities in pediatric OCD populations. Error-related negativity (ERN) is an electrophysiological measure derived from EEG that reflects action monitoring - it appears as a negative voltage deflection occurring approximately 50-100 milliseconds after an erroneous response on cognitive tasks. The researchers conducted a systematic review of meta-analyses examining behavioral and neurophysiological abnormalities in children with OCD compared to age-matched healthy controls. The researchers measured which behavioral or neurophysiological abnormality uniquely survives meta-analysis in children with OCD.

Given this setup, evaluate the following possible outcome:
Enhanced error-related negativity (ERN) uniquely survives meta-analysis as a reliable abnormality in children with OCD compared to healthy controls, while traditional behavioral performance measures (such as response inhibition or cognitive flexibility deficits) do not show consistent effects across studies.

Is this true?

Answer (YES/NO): YES